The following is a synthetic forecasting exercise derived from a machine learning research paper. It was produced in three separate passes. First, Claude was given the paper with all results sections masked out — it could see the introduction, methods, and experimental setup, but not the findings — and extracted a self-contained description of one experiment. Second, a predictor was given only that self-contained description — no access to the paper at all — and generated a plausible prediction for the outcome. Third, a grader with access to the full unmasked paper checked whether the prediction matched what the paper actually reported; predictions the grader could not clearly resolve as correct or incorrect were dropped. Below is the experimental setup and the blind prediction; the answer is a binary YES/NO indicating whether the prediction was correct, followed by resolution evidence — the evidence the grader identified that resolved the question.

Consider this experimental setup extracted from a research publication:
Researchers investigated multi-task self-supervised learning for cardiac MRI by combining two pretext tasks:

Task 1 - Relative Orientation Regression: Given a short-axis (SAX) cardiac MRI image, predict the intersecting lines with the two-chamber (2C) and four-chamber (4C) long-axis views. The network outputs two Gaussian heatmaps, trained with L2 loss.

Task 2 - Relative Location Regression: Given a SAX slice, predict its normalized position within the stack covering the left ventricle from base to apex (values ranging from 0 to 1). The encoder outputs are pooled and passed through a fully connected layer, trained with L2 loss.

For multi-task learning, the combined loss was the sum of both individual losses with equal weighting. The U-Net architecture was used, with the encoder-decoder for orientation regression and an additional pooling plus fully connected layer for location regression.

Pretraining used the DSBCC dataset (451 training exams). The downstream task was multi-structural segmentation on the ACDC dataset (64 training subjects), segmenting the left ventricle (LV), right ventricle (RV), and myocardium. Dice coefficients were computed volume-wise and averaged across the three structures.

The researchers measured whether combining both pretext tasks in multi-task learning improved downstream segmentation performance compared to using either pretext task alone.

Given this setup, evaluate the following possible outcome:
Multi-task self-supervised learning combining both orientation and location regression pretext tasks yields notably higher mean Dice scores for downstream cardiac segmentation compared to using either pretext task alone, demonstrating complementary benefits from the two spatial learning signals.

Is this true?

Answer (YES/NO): NO